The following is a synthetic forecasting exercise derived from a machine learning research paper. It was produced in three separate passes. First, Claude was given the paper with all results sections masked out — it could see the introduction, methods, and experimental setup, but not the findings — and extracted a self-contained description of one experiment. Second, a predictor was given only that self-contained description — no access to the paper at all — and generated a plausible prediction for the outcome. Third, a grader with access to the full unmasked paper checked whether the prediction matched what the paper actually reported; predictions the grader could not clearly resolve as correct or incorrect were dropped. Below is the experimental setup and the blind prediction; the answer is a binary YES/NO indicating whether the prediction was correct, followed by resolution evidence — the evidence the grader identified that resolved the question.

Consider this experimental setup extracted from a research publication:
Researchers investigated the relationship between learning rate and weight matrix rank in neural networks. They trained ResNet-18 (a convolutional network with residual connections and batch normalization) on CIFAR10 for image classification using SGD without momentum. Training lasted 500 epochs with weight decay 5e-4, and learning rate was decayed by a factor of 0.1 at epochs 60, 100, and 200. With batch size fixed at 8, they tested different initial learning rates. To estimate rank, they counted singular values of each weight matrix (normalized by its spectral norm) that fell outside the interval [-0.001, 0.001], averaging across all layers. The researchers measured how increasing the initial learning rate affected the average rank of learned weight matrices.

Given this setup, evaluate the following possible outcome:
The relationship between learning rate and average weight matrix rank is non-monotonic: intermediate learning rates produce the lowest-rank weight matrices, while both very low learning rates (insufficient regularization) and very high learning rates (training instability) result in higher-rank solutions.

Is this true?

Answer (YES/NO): NO